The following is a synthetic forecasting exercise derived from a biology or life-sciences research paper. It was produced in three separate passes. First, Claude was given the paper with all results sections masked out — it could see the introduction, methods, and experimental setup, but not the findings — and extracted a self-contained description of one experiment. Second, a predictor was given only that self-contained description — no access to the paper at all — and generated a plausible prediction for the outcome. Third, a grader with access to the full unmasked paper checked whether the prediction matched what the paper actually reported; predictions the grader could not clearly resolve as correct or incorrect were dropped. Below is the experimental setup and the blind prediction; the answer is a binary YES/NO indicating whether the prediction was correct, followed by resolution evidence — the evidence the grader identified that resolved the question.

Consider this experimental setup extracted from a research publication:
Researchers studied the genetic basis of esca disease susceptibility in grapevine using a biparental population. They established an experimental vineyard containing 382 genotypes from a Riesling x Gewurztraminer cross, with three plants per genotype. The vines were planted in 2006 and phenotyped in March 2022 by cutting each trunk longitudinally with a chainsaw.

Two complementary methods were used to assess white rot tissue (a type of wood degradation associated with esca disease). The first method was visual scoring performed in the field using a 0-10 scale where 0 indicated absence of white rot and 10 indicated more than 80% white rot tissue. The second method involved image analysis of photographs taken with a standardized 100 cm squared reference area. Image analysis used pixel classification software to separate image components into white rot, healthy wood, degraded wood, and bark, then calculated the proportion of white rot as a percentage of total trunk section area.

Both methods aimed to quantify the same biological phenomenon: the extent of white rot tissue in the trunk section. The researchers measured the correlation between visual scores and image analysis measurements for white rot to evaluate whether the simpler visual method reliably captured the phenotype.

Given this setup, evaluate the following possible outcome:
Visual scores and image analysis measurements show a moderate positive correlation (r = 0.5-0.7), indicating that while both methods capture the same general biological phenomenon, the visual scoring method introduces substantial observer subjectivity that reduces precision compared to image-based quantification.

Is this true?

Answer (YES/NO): NO